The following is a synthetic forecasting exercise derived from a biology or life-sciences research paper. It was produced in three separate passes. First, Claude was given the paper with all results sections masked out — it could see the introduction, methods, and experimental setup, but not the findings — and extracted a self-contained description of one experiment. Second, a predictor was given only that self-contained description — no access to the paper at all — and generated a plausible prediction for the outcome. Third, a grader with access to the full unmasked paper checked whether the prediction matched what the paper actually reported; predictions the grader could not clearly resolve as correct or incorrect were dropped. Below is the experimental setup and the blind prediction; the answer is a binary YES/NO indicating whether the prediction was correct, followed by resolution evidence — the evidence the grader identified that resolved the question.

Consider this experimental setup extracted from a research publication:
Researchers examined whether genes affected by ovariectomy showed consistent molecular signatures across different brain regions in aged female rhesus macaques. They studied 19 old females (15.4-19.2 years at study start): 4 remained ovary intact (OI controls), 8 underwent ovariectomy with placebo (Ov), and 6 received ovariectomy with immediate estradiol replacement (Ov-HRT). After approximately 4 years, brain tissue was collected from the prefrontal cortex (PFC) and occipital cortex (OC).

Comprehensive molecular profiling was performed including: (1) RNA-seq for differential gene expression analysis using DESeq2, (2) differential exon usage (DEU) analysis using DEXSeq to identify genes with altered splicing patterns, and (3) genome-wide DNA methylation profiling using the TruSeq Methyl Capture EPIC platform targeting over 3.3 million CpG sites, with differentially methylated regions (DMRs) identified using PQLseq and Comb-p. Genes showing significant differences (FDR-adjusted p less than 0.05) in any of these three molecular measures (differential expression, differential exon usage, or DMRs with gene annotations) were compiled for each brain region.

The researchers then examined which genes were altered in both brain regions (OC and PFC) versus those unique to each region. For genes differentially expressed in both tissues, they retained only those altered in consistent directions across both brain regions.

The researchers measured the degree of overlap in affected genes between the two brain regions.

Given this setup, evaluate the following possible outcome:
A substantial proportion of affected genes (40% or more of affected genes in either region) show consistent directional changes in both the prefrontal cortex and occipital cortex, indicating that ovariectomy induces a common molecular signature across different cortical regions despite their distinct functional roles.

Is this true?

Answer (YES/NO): NO